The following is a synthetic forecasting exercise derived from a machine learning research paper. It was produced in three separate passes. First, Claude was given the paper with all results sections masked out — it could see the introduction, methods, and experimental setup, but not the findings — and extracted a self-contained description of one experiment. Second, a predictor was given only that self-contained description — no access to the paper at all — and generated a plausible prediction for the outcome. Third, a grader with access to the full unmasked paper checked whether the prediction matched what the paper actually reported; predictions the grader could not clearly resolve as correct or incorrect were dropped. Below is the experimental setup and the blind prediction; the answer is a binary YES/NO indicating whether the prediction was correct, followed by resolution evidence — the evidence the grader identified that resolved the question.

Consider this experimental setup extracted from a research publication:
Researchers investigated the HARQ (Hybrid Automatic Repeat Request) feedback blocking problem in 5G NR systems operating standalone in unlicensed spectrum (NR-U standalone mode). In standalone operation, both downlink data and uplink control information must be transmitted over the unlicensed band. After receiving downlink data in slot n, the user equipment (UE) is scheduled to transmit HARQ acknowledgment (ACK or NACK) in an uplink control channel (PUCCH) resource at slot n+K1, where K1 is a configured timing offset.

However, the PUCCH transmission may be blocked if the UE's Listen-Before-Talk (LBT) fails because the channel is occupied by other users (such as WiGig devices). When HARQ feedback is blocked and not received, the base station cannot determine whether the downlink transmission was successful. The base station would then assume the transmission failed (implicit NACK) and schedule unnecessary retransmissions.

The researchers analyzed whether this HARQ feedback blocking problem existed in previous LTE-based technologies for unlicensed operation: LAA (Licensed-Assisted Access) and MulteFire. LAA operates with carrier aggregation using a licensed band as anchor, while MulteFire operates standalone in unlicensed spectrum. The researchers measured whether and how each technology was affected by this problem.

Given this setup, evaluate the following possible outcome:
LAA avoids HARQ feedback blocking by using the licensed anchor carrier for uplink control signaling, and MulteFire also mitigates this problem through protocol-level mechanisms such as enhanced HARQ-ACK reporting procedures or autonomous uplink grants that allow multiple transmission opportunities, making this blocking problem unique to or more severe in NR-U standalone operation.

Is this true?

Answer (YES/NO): NO